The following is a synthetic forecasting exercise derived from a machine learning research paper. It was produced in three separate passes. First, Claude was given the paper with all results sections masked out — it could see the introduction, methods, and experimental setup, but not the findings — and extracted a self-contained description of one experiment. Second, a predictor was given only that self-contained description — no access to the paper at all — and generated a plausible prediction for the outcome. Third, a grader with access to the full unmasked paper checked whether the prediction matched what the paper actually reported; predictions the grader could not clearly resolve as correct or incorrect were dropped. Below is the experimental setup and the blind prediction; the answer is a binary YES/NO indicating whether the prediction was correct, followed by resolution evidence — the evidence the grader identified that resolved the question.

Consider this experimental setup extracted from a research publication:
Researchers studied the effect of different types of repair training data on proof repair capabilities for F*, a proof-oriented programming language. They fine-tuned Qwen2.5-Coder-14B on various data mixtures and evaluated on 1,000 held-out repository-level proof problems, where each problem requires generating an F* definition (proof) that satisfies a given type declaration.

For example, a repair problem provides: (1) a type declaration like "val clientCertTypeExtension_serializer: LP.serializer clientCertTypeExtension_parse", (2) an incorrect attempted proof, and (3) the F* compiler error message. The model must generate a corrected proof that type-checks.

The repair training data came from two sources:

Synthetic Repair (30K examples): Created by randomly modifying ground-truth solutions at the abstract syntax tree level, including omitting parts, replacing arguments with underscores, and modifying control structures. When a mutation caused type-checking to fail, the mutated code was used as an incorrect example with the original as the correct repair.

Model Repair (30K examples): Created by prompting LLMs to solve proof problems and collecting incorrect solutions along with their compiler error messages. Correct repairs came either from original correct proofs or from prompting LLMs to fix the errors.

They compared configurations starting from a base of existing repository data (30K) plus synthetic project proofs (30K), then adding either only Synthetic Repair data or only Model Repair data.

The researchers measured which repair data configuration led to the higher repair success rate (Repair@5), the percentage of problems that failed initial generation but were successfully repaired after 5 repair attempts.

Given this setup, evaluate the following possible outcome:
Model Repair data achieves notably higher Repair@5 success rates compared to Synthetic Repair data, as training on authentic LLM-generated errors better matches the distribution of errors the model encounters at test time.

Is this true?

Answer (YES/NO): YES